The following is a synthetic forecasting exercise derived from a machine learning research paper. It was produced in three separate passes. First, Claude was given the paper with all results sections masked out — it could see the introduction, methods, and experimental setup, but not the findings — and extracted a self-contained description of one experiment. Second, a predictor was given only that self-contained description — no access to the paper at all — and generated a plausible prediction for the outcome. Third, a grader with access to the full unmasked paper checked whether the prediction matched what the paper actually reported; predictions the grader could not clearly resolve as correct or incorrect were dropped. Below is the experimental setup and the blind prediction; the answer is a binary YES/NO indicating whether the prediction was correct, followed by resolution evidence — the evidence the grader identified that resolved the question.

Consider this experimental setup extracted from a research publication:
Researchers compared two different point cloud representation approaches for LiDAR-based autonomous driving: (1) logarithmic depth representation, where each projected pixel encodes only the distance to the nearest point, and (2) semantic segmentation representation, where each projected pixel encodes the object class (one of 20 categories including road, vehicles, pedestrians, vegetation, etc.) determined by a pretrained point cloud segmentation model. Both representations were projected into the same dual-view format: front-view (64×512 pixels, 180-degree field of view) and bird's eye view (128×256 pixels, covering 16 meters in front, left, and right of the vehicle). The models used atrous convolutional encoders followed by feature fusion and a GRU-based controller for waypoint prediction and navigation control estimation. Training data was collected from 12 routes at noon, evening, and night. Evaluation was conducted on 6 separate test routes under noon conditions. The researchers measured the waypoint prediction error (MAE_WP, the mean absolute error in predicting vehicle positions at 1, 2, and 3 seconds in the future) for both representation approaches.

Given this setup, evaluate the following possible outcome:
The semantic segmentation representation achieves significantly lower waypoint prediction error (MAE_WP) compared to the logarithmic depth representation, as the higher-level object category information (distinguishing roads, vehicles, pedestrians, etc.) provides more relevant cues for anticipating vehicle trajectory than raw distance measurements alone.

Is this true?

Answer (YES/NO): YES